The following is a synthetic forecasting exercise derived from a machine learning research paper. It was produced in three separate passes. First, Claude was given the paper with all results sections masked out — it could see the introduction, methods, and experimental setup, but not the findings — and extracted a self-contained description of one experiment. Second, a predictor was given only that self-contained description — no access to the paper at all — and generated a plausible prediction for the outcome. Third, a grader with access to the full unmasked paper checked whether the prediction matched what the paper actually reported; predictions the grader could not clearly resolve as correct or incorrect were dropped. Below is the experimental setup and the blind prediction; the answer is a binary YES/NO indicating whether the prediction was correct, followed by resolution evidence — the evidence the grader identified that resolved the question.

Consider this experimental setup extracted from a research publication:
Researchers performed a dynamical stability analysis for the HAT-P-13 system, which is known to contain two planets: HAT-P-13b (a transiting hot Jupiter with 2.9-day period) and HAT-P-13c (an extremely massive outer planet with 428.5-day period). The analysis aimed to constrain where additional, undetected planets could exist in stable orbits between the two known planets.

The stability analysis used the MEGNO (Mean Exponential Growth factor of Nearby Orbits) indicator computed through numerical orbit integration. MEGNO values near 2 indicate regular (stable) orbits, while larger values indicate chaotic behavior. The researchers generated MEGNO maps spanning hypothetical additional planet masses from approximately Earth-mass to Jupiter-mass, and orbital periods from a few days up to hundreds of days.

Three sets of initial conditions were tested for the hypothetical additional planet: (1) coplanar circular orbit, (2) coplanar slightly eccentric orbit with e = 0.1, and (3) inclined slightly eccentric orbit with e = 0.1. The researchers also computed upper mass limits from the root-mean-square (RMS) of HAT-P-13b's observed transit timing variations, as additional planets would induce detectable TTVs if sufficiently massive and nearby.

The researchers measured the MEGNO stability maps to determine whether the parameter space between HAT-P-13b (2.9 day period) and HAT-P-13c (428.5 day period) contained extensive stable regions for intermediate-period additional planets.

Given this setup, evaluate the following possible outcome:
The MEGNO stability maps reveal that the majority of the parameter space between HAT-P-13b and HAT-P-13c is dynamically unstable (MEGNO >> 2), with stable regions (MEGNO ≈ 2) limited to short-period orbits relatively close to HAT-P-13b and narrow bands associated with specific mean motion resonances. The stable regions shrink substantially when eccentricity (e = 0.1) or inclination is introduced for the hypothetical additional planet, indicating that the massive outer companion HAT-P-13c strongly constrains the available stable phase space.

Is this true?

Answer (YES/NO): NO